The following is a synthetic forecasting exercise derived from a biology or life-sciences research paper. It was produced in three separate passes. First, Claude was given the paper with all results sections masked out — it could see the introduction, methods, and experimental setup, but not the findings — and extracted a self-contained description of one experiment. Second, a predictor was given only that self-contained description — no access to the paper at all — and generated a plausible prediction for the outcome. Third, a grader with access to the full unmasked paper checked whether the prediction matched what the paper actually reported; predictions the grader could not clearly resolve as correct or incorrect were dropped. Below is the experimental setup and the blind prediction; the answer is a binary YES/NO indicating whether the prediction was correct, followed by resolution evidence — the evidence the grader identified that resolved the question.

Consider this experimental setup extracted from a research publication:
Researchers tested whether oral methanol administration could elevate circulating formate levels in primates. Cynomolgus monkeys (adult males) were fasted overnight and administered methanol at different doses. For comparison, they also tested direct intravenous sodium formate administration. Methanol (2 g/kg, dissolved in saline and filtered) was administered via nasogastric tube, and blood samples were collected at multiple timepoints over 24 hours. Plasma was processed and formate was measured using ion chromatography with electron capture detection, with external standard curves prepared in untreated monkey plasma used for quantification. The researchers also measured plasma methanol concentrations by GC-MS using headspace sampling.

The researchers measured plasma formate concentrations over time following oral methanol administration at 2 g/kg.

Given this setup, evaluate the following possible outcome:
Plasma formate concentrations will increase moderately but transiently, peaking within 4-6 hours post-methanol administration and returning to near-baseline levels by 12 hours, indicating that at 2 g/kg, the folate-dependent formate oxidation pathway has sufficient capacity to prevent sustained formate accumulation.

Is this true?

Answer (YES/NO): NO